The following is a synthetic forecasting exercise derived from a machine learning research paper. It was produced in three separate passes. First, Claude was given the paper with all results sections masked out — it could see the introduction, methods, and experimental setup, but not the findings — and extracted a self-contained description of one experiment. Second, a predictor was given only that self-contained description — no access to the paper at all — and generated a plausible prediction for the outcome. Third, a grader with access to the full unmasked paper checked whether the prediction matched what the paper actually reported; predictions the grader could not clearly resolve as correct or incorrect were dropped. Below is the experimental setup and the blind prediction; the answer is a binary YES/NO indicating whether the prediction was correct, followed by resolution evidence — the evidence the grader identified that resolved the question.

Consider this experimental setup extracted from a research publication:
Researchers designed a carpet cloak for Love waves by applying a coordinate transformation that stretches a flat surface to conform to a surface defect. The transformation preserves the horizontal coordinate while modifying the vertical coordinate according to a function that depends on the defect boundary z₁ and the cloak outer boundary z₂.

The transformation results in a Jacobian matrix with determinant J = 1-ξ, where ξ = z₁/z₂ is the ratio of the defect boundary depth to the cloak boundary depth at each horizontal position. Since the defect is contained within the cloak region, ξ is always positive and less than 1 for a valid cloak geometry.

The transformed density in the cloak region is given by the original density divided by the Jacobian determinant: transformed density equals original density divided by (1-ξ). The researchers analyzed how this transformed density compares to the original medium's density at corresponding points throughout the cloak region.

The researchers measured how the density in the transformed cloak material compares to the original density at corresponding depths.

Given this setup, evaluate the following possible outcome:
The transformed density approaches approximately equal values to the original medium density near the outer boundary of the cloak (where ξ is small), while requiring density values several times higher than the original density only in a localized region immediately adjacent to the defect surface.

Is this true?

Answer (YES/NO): NO